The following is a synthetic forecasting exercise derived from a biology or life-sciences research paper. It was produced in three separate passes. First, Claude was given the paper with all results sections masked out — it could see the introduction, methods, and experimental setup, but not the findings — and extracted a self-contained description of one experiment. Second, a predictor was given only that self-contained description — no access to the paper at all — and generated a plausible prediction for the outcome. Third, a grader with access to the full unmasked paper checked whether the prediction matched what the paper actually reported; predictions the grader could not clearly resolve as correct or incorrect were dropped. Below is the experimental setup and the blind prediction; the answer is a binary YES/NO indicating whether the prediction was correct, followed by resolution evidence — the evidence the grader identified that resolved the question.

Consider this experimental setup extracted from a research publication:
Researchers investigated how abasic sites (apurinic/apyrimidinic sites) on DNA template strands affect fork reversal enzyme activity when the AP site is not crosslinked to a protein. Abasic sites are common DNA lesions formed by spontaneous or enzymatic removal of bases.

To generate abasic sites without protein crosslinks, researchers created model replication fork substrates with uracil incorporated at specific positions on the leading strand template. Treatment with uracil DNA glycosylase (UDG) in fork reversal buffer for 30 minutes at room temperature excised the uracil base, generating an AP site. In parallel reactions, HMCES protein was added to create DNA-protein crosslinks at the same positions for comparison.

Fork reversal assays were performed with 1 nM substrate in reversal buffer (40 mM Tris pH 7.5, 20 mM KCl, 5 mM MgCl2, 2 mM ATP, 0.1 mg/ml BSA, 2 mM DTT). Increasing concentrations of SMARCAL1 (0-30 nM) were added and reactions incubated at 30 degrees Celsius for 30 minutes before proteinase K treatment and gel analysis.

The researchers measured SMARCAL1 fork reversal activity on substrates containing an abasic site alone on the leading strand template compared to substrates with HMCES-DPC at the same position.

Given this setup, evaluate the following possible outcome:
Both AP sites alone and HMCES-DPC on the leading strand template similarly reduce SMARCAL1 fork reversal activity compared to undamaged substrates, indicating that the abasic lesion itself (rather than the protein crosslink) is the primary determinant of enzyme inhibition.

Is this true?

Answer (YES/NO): NO